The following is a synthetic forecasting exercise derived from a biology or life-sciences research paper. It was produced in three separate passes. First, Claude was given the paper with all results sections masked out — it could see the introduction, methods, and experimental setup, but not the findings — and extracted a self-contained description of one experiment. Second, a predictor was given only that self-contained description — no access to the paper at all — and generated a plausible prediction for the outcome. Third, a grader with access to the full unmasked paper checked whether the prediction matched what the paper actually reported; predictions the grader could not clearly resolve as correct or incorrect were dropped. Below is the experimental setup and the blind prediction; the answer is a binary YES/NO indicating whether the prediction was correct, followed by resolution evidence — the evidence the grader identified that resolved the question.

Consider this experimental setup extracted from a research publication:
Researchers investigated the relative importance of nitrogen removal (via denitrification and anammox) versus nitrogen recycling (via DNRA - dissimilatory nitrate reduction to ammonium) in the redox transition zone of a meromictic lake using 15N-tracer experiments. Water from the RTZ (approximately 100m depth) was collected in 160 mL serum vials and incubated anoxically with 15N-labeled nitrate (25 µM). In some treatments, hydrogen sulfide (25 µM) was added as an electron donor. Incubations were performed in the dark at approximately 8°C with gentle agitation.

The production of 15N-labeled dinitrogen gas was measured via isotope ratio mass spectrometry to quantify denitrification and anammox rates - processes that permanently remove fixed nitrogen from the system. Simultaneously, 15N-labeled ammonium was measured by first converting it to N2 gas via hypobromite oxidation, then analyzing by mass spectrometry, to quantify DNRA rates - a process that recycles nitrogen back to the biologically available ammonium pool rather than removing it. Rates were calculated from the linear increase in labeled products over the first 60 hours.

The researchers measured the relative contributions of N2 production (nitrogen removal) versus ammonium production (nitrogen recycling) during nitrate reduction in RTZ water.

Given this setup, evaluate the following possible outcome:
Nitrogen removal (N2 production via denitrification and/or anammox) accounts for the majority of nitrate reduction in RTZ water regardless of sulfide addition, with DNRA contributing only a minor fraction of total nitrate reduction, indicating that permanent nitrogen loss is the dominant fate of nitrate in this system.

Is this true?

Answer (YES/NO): NO